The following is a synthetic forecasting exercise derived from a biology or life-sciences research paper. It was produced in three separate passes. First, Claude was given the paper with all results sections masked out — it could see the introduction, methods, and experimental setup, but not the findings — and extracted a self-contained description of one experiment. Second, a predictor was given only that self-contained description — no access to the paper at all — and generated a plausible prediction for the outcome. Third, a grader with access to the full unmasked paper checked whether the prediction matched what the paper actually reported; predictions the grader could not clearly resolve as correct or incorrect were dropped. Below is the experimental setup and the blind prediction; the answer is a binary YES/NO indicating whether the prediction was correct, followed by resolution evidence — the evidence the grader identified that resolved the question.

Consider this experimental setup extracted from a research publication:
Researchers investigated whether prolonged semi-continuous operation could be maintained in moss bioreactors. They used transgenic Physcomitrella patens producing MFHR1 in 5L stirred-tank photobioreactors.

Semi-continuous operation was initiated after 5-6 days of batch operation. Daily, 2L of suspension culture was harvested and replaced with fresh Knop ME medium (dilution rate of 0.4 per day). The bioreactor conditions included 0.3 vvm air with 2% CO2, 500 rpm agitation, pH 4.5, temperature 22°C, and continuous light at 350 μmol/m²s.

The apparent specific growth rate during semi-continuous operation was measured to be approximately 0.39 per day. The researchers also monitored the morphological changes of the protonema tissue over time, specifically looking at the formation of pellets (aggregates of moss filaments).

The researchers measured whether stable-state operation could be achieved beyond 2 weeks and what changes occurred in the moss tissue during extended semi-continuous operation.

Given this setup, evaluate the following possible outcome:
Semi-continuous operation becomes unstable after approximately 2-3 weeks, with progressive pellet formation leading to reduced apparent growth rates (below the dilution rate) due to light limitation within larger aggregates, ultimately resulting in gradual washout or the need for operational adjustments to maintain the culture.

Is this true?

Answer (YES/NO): YES